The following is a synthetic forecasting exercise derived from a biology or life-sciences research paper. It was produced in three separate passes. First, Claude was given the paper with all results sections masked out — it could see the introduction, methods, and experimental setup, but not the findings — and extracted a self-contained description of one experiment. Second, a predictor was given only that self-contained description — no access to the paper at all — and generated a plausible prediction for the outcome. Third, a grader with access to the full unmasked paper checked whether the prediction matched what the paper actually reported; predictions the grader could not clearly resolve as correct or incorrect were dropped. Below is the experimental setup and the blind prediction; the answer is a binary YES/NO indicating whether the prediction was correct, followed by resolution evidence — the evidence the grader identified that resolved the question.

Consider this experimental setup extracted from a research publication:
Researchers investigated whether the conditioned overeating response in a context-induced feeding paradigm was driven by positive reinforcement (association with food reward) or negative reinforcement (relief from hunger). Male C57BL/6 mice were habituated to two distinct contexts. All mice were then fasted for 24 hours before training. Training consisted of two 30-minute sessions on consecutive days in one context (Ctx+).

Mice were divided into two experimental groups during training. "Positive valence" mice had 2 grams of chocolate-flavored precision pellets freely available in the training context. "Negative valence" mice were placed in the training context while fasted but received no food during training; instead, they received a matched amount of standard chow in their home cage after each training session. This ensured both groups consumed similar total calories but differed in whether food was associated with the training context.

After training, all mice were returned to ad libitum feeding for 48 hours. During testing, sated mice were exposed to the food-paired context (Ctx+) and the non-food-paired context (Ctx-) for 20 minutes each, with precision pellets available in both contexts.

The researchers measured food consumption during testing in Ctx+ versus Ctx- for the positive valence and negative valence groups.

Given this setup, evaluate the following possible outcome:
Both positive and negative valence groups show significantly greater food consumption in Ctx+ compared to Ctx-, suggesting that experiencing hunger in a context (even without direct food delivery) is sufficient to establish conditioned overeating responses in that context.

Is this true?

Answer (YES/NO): NO